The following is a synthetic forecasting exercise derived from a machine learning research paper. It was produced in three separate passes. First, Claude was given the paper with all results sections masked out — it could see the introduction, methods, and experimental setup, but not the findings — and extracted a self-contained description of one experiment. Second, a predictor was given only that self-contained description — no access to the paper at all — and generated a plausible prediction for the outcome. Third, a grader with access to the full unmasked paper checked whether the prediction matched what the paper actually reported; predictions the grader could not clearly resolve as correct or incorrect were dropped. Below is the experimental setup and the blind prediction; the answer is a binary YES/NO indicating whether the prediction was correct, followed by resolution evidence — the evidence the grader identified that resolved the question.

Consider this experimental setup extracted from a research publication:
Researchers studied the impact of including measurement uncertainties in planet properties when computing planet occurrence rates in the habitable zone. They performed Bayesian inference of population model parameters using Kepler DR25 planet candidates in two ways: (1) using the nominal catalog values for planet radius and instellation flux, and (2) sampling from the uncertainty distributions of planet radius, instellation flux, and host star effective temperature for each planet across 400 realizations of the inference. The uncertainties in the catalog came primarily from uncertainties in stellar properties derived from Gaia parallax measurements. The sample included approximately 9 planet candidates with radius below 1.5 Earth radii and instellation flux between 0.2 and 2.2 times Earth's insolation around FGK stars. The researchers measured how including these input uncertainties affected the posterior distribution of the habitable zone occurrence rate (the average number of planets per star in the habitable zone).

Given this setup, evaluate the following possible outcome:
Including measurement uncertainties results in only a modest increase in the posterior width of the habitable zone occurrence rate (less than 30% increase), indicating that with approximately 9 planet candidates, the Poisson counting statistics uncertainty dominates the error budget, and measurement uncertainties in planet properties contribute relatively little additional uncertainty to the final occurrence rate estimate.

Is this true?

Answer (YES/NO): YES